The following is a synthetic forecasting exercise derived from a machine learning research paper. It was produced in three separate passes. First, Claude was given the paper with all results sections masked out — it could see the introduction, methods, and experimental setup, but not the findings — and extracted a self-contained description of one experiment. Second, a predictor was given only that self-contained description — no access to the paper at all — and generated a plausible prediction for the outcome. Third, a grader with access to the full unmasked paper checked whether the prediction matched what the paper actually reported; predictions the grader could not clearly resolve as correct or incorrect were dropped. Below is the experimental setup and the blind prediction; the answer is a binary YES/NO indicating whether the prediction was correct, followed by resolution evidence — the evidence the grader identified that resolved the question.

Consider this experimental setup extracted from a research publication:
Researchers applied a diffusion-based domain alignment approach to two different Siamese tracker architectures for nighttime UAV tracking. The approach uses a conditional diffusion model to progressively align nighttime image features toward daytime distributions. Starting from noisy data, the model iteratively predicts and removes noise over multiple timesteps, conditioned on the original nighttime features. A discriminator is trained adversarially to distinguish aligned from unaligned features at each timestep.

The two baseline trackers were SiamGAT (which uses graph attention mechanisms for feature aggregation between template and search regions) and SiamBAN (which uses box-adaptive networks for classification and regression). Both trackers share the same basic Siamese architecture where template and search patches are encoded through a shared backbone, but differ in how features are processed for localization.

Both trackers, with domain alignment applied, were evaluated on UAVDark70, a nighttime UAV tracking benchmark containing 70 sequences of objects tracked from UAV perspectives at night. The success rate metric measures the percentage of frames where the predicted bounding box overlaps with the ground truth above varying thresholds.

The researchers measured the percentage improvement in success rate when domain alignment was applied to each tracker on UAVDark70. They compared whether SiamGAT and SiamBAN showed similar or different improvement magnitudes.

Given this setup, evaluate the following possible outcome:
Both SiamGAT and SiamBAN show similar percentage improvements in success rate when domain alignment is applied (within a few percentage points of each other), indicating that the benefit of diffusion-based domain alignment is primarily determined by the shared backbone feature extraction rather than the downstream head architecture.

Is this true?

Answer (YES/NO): YES